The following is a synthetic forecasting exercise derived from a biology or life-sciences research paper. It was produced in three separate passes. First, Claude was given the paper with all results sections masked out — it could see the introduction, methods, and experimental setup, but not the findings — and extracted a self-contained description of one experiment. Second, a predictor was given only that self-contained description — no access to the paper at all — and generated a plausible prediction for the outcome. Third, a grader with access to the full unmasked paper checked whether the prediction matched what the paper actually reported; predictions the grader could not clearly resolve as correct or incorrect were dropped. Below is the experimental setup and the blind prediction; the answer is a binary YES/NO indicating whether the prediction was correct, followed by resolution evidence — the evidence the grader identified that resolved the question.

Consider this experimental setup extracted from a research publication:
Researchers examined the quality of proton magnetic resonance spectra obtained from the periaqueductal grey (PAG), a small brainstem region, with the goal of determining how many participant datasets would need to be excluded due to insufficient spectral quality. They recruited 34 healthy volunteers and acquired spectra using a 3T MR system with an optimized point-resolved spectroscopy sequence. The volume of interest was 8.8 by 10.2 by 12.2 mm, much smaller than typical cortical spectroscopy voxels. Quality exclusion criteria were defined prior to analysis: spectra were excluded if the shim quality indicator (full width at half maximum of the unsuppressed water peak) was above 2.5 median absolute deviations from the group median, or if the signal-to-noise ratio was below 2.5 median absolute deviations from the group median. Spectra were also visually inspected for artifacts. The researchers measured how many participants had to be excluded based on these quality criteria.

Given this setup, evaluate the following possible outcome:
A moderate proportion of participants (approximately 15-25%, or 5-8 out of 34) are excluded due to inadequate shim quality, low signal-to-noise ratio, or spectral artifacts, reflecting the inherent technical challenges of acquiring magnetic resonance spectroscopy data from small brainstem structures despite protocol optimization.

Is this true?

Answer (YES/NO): NO